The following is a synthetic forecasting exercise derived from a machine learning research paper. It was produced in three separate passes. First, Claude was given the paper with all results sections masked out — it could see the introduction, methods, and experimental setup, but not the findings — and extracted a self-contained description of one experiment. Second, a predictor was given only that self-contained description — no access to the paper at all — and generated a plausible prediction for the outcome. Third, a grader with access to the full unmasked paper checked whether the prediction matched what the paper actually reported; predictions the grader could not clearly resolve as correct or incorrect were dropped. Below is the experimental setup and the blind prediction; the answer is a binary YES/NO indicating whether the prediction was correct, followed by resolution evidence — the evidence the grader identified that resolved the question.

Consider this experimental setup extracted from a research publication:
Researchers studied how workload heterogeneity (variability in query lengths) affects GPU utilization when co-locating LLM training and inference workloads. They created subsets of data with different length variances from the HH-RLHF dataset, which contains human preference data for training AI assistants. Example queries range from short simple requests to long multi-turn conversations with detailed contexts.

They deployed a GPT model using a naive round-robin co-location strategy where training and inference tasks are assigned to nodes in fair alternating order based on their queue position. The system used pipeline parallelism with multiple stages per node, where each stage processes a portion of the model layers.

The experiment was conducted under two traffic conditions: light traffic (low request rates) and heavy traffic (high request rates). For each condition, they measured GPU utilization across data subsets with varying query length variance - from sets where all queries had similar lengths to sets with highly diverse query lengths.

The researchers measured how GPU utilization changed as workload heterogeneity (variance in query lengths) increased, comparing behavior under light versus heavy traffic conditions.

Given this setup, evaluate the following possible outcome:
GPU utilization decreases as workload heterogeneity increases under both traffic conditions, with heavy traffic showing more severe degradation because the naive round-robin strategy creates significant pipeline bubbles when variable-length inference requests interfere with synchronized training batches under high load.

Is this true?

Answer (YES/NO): YES